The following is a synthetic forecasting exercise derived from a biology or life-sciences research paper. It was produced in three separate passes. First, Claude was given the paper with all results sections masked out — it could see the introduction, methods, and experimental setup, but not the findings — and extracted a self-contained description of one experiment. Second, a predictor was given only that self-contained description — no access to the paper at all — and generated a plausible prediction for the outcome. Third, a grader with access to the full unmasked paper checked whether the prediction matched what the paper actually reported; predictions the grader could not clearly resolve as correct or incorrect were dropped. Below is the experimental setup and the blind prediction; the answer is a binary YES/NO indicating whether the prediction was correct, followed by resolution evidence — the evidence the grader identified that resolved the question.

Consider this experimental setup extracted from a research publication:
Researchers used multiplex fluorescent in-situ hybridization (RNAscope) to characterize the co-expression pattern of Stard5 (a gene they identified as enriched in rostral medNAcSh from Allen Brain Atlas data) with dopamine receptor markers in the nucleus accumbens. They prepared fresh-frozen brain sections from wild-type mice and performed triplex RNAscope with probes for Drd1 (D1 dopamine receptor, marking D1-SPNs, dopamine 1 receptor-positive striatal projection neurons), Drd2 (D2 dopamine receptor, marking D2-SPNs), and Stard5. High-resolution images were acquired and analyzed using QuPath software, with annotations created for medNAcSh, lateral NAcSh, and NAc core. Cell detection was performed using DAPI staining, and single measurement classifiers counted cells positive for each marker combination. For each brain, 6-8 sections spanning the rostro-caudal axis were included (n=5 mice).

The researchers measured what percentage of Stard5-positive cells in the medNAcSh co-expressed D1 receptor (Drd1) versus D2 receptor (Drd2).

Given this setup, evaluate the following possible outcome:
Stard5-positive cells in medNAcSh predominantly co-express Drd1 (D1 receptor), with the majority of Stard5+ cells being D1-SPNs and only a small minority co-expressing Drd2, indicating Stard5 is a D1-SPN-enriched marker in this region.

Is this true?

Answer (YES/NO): NO